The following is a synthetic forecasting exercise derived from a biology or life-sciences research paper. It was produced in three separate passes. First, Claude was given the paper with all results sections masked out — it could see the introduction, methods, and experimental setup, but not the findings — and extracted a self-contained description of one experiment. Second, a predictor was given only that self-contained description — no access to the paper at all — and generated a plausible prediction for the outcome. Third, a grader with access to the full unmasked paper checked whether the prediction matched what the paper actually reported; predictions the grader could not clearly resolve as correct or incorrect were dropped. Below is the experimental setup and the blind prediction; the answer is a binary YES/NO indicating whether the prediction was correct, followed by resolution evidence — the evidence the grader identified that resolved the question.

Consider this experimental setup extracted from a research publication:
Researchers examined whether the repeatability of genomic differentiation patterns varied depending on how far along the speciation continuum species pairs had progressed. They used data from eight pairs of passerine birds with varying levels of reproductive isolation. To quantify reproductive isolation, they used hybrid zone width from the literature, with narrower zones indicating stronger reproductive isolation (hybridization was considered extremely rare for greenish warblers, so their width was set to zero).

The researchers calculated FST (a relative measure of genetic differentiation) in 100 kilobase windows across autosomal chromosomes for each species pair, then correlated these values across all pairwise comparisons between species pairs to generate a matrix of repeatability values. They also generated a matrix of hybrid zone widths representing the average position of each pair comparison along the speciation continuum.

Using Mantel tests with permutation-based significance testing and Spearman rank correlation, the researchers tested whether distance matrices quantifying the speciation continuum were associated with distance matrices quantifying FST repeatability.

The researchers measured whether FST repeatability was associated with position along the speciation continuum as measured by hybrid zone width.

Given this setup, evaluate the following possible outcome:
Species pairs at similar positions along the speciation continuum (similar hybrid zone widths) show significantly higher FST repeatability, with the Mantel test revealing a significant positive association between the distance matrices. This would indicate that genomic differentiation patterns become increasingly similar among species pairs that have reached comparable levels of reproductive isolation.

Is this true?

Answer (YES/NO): NO